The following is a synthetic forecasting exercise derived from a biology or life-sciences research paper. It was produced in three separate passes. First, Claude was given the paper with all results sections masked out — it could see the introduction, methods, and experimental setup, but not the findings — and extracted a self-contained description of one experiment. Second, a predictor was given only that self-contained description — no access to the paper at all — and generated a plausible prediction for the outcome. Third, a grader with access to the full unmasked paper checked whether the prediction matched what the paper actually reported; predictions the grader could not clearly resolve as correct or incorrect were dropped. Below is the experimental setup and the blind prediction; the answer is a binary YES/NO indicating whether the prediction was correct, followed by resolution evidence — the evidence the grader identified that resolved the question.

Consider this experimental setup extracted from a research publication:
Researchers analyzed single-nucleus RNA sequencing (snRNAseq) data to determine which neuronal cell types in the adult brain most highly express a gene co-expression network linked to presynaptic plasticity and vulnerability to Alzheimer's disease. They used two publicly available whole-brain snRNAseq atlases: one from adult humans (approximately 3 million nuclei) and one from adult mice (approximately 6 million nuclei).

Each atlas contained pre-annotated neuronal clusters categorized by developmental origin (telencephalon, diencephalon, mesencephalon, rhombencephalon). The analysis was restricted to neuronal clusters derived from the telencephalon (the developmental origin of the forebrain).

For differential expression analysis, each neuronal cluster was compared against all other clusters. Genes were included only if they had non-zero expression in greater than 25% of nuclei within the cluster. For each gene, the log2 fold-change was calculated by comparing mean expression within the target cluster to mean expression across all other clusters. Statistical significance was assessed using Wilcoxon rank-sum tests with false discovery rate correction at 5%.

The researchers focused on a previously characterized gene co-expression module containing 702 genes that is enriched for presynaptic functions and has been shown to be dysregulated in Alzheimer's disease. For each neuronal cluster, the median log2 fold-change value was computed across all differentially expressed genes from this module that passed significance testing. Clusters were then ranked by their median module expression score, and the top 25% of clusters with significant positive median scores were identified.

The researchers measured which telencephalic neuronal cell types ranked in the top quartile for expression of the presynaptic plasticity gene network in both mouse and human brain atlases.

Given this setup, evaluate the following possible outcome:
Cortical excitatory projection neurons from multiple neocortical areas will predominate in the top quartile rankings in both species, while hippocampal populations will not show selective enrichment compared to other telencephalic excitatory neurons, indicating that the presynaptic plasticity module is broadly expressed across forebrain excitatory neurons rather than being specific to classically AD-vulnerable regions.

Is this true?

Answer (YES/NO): NO